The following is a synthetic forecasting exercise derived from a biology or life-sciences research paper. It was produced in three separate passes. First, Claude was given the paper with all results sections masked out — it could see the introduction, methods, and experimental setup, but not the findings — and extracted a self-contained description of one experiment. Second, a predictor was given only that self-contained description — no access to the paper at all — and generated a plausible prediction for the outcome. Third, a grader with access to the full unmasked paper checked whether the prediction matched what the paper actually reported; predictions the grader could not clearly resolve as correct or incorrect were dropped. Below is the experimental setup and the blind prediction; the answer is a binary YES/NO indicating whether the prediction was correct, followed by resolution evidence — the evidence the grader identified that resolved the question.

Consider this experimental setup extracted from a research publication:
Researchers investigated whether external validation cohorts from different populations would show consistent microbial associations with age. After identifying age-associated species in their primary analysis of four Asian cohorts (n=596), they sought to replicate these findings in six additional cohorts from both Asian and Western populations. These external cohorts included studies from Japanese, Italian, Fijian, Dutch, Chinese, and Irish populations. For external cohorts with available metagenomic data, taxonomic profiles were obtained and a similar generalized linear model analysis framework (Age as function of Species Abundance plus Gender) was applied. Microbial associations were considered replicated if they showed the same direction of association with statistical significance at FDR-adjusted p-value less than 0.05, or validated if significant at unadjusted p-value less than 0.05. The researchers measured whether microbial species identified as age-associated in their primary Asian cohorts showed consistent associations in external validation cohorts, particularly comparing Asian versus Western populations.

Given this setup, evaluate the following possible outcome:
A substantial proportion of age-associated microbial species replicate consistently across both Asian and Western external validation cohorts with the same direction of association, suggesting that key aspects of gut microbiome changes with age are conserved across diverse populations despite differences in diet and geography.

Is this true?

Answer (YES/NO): NO